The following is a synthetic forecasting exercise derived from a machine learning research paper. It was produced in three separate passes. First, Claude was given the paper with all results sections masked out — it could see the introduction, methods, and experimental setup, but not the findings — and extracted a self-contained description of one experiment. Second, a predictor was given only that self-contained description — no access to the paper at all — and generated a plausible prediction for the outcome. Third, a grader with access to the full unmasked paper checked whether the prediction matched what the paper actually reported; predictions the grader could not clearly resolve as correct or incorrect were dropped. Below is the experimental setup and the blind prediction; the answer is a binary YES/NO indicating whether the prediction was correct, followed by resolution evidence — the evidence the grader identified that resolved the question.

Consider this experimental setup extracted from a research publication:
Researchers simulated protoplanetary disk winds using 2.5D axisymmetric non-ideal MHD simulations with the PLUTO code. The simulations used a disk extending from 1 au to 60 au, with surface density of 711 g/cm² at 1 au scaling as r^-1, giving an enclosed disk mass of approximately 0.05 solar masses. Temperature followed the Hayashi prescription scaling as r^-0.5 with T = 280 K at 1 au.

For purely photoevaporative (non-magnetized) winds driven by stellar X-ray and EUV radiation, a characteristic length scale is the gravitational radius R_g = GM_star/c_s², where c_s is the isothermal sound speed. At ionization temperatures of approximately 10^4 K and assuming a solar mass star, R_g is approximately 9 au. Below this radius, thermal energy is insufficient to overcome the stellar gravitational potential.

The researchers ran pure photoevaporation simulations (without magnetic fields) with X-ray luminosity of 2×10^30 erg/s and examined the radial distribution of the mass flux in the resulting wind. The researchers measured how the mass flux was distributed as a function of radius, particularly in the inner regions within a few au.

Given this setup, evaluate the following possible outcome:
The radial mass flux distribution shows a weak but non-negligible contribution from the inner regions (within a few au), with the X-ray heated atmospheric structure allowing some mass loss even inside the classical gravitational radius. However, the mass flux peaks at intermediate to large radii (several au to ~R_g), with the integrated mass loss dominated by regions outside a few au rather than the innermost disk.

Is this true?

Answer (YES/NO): NO